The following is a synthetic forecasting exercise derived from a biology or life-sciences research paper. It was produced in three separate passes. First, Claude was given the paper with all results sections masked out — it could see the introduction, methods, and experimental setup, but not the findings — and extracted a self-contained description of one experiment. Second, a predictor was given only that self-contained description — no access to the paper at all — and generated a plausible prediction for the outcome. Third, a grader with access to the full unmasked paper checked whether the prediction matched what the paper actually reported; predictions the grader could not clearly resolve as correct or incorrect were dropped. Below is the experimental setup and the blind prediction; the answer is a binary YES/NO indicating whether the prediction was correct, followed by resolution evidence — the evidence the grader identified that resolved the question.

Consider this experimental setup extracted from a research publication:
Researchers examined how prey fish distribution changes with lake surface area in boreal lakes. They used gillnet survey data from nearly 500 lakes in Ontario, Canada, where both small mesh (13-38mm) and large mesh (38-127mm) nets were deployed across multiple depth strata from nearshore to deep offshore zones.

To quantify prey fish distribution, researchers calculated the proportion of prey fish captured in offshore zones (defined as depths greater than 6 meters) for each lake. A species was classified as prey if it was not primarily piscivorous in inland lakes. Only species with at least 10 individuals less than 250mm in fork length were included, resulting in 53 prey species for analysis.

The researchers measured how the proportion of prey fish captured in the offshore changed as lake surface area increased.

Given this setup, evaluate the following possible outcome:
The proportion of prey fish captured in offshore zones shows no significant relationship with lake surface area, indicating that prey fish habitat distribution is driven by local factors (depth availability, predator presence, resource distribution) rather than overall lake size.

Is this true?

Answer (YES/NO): NO